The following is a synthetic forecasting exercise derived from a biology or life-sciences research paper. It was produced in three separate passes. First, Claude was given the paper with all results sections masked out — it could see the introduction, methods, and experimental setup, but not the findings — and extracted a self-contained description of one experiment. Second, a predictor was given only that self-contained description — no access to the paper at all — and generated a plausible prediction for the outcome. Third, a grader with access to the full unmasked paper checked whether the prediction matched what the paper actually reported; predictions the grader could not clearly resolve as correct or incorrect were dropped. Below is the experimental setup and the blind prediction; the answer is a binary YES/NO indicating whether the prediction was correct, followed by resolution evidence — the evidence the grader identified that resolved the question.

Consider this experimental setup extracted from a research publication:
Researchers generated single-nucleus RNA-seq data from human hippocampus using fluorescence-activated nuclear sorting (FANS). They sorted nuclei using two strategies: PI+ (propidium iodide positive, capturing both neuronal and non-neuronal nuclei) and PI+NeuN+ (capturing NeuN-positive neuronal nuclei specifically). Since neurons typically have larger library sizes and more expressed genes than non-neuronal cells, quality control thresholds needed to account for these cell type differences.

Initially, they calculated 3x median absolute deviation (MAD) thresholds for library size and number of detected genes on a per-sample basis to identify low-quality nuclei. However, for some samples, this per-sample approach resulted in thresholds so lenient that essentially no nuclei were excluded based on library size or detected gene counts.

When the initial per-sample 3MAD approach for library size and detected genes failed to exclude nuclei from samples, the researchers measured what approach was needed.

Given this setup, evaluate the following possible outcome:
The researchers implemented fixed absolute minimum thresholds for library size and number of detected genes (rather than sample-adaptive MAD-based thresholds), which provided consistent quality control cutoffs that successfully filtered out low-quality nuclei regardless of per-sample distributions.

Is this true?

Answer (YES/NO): YES